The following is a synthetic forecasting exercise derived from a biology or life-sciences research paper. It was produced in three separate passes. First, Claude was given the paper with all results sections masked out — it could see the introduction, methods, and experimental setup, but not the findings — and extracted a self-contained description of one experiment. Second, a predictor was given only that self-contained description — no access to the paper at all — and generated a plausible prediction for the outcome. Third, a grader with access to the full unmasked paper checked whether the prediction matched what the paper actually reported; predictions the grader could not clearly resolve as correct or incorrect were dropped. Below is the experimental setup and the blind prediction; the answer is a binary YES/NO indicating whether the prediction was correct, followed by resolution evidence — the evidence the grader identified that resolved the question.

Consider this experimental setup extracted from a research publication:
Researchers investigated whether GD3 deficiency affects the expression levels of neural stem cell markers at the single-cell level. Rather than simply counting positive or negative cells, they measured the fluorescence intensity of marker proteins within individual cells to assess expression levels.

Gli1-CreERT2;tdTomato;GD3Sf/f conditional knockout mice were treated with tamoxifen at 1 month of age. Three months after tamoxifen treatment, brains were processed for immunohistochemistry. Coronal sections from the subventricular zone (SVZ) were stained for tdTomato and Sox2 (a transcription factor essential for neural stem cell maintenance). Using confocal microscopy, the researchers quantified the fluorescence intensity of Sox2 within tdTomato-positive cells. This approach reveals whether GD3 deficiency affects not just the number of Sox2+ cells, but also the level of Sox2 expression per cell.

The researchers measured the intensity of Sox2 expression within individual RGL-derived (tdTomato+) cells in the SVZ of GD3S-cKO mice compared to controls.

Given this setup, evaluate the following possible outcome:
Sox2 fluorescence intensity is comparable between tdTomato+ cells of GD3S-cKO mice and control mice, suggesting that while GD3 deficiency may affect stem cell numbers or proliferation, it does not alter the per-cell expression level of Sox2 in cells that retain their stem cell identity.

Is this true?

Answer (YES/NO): NO